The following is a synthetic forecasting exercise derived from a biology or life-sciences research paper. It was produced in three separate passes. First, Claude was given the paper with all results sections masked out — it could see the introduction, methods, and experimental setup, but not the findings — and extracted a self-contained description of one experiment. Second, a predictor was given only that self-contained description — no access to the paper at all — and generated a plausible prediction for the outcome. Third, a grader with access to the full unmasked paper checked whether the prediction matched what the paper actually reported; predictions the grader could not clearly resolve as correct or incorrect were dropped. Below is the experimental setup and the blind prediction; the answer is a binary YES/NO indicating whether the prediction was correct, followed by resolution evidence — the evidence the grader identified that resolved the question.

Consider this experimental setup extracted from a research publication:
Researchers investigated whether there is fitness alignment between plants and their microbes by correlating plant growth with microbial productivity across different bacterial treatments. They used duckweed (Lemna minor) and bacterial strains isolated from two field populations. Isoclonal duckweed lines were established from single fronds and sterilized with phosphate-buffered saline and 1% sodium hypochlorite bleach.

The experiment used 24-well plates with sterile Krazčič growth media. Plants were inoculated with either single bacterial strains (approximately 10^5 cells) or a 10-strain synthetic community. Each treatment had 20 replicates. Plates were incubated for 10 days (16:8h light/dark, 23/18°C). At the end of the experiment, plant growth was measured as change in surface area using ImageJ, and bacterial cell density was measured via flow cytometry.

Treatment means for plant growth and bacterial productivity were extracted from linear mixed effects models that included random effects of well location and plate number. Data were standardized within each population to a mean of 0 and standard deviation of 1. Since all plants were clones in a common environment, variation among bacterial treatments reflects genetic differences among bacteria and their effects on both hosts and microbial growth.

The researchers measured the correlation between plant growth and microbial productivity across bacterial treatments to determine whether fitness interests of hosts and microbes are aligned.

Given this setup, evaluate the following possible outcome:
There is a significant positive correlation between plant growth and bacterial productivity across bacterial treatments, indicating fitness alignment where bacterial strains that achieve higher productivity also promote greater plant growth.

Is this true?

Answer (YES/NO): YES